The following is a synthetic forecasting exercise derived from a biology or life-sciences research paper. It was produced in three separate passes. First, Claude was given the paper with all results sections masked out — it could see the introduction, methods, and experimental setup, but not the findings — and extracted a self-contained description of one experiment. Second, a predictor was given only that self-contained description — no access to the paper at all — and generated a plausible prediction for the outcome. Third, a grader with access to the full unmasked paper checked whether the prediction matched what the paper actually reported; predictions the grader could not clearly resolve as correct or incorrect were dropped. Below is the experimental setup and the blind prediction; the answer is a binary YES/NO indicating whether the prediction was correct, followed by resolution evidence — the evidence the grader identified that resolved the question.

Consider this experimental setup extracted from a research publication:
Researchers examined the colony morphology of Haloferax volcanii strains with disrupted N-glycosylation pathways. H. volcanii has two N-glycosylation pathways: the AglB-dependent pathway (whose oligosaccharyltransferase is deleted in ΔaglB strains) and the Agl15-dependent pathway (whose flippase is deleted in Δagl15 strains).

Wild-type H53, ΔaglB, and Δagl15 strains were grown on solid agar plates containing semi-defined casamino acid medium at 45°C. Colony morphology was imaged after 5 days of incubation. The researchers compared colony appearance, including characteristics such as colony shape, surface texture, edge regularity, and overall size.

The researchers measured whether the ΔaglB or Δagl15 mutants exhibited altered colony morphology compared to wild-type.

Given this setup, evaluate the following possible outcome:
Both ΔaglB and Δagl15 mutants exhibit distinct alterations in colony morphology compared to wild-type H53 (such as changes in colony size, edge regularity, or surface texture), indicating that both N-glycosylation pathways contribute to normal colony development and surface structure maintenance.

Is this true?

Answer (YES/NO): YES